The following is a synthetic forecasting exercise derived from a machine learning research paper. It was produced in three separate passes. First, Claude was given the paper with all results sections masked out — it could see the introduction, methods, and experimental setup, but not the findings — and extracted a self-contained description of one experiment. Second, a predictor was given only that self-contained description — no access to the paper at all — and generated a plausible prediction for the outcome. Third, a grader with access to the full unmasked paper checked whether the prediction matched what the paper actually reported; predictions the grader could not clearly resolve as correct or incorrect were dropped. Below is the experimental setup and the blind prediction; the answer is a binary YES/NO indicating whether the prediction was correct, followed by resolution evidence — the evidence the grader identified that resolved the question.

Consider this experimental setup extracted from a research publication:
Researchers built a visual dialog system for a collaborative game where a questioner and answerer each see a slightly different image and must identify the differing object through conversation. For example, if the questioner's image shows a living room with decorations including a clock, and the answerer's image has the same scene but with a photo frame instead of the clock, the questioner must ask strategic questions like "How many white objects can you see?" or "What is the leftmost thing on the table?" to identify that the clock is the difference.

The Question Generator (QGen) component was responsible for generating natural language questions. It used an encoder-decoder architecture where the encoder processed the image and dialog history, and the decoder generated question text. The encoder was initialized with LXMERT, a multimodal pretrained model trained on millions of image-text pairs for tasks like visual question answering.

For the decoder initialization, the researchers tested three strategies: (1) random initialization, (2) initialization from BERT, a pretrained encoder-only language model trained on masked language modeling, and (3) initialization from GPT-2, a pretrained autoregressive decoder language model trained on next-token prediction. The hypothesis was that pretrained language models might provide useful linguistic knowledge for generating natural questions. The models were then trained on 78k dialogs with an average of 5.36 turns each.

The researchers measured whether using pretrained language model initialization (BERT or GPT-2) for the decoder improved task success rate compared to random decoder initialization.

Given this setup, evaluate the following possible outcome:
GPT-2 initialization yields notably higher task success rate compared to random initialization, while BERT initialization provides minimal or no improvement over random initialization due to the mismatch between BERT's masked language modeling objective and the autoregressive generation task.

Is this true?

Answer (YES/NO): NO